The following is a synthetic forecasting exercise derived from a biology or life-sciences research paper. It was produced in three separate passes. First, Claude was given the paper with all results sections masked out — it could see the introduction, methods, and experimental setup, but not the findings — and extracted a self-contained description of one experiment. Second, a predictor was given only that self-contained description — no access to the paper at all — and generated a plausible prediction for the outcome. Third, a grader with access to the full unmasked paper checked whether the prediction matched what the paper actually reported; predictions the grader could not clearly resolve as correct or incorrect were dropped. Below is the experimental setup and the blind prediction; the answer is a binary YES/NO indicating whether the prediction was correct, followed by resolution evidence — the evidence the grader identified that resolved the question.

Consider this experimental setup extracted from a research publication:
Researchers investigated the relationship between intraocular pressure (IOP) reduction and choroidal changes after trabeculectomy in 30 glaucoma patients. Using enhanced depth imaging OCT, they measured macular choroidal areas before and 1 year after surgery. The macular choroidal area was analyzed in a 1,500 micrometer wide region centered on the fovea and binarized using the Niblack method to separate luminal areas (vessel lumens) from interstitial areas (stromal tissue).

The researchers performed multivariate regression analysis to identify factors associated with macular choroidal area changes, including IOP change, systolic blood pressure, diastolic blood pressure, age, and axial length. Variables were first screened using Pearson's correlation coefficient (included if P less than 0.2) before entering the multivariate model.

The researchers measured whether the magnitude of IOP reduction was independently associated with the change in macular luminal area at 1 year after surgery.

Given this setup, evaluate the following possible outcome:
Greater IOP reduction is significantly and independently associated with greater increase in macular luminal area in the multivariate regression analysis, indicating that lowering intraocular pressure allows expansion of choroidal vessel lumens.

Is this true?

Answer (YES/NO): NO